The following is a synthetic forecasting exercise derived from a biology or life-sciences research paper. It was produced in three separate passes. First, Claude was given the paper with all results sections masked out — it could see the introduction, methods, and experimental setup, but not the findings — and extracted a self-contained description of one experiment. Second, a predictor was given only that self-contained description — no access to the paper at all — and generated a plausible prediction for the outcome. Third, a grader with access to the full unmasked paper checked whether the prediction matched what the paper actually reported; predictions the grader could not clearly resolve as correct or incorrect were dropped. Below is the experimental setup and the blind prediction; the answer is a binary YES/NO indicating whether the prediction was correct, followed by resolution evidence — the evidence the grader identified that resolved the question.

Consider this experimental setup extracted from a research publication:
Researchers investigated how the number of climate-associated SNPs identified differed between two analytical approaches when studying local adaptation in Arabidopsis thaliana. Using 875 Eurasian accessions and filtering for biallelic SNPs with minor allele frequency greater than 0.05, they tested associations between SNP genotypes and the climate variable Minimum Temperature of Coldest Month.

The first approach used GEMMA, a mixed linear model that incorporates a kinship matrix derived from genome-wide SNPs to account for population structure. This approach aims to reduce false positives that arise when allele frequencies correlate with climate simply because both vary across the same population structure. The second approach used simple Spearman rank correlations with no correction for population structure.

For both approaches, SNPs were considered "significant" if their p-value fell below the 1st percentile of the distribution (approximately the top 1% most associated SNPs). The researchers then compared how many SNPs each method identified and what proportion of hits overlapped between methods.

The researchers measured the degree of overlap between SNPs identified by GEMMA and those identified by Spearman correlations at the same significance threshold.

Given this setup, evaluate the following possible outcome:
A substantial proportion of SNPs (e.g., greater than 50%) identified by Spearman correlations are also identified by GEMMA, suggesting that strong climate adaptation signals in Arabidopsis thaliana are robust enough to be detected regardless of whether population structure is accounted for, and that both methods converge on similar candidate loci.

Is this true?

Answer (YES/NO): NO